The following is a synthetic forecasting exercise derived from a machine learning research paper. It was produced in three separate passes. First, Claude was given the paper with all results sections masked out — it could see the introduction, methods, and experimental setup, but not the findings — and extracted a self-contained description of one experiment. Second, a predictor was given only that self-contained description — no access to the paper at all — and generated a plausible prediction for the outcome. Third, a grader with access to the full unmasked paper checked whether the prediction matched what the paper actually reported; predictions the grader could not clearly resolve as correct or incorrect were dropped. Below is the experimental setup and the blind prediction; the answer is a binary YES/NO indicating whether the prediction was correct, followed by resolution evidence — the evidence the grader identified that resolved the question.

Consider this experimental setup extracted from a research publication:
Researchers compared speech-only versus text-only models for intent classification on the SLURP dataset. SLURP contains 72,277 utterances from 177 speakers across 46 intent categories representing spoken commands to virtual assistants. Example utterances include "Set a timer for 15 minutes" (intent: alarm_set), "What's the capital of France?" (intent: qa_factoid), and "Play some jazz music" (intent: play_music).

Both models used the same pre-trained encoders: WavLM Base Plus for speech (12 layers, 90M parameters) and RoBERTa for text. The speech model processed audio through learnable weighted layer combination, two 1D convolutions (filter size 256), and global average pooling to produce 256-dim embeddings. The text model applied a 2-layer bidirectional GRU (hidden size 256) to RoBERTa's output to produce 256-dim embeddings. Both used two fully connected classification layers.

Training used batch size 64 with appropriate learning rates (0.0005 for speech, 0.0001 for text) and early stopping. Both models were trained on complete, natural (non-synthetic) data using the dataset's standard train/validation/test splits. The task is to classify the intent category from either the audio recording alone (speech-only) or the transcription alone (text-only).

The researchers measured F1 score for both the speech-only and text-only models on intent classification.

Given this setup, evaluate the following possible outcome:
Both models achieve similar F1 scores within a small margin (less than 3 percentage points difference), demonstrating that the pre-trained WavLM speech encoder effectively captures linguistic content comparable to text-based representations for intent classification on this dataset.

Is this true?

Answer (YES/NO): NO